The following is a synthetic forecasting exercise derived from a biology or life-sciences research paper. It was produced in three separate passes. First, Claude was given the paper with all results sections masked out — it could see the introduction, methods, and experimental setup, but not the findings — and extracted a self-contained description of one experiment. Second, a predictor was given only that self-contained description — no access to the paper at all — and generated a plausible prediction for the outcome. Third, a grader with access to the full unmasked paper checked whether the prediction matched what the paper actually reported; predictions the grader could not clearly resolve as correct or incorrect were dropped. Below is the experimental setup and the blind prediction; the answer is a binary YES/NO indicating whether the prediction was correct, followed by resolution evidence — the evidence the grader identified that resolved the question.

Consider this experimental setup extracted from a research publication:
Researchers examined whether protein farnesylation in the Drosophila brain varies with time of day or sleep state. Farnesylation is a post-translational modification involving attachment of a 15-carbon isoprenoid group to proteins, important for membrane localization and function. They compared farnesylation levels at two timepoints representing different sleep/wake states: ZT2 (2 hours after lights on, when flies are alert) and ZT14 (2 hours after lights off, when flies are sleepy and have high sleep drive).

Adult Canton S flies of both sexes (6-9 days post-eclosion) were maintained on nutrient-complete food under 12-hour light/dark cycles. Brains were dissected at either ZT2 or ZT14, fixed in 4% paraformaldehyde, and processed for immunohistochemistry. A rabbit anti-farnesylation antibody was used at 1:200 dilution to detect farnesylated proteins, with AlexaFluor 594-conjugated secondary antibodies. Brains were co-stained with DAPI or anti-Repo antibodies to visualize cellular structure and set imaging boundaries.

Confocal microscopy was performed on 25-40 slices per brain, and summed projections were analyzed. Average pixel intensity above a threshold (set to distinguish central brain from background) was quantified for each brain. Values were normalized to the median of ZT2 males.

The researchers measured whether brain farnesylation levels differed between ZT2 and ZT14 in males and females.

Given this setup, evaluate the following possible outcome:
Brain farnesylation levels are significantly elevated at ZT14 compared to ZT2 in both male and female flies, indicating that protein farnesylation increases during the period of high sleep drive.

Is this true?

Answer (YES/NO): NO